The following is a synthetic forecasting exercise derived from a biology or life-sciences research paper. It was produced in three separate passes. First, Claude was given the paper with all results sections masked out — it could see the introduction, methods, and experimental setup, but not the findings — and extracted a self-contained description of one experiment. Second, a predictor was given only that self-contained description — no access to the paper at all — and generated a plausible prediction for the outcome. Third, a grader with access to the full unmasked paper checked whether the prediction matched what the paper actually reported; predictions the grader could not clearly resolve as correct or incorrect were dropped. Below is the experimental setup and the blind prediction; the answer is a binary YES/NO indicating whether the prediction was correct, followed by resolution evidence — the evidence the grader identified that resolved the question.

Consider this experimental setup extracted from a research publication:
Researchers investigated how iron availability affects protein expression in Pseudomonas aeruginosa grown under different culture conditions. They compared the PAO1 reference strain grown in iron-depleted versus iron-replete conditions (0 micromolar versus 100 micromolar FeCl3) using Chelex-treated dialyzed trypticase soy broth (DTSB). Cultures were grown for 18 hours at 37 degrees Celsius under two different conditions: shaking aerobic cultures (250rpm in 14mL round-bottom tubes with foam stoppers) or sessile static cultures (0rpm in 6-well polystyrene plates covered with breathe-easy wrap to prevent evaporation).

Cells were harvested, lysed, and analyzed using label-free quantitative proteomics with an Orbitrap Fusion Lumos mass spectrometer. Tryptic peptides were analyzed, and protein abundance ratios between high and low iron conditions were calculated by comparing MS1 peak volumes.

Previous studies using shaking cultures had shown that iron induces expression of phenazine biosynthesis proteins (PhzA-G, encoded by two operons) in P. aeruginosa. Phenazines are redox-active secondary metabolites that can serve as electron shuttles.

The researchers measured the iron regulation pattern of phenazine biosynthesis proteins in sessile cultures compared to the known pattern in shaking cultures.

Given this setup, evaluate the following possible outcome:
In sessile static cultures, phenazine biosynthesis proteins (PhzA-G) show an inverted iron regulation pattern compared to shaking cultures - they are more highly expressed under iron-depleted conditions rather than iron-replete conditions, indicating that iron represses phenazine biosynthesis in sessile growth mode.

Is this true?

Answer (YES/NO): YES